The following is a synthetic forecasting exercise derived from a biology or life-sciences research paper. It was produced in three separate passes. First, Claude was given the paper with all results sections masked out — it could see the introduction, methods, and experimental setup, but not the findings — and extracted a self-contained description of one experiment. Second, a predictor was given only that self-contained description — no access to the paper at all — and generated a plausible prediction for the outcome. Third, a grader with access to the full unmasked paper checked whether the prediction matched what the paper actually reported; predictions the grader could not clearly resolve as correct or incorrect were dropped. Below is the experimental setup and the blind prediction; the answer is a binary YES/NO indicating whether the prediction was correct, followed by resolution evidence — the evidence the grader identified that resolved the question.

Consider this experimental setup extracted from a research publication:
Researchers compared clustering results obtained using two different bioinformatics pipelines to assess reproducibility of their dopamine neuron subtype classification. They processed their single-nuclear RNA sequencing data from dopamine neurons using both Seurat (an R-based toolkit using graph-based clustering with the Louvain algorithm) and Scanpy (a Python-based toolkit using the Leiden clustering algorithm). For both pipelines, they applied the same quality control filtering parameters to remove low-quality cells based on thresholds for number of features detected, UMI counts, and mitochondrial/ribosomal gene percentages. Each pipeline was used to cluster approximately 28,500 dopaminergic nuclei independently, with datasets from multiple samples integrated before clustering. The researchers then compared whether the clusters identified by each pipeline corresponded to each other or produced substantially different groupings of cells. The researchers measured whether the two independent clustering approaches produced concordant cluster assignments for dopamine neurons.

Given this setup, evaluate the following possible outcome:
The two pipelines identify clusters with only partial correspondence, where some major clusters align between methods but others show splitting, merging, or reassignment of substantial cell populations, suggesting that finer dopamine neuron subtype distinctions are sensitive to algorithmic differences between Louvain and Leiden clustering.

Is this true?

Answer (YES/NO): NO